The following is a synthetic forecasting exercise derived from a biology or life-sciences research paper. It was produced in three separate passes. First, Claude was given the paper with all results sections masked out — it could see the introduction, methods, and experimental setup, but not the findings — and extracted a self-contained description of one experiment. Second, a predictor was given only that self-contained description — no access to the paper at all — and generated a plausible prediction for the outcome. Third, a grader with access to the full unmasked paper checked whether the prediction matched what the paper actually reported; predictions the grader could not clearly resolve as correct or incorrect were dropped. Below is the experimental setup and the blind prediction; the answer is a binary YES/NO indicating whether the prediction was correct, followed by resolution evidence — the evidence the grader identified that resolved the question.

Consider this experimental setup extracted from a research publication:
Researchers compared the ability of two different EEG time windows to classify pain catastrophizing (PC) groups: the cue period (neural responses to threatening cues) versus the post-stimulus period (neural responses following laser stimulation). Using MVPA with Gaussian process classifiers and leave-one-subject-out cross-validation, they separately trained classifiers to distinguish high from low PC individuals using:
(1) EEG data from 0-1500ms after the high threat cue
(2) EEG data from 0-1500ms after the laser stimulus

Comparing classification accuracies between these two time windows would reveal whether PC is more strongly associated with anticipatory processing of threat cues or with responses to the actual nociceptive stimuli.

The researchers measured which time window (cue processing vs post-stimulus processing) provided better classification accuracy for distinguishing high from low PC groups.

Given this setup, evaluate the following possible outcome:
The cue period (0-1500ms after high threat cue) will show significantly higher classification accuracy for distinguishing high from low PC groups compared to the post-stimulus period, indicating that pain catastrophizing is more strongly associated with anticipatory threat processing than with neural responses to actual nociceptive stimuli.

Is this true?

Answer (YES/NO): YES